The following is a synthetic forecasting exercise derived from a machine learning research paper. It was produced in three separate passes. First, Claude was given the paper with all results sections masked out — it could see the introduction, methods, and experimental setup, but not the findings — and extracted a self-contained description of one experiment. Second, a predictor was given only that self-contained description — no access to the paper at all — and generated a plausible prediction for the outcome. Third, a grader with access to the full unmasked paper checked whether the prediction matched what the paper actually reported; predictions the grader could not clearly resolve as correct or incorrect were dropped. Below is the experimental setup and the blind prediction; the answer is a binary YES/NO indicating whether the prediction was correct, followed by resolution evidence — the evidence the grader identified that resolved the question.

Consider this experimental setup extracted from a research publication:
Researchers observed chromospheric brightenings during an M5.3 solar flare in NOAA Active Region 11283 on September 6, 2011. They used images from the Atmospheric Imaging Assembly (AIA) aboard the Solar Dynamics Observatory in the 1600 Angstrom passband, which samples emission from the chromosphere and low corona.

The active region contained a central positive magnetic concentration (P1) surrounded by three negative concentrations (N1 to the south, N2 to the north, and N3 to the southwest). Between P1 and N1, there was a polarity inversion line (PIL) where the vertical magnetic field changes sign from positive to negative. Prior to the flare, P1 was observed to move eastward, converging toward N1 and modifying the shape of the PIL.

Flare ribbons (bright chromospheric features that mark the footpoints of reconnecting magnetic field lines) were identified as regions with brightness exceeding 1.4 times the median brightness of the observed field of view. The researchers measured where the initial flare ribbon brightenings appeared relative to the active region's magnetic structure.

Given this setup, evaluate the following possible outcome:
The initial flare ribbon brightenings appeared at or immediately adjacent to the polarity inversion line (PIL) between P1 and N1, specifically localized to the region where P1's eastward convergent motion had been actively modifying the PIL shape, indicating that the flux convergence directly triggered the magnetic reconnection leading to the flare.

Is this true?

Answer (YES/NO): YES